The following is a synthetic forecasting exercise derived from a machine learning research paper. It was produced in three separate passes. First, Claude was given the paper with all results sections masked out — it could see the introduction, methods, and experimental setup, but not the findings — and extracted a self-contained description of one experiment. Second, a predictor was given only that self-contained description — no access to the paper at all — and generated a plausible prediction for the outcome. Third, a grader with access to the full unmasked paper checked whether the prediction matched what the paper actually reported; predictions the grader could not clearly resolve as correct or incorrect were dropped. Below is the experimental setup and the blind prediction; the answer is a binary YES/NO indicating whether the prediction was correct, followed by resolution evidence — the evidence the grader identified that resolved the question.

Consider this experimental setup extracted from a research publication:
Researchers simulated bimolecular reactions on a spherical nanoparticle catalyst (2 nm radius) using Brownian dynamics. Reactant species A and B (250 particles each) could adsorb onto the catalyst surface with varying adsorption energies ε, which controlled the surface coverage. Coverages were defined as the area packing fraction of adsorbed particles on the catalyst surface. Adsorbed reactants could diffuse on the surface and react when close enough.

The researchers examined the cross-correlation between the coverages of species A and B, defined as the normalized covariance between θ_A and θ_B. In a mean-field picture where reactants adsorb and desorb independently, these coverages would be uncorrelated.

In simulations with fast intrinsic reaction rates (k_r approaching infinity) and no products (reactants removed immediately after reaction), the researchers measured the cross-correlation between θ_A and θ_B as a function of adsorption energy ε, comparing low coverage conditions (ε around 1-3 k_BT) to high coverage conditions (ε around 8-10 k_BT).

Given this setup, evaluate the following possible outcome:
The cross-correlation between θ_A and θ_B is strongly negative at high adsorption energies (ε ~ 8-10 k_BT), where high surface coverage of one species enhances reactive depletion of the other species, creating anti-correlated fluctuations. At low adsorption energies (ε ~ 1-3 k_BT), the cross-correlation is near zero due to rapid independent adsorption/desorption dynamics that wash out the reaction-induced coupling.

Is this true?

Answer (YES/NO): YES